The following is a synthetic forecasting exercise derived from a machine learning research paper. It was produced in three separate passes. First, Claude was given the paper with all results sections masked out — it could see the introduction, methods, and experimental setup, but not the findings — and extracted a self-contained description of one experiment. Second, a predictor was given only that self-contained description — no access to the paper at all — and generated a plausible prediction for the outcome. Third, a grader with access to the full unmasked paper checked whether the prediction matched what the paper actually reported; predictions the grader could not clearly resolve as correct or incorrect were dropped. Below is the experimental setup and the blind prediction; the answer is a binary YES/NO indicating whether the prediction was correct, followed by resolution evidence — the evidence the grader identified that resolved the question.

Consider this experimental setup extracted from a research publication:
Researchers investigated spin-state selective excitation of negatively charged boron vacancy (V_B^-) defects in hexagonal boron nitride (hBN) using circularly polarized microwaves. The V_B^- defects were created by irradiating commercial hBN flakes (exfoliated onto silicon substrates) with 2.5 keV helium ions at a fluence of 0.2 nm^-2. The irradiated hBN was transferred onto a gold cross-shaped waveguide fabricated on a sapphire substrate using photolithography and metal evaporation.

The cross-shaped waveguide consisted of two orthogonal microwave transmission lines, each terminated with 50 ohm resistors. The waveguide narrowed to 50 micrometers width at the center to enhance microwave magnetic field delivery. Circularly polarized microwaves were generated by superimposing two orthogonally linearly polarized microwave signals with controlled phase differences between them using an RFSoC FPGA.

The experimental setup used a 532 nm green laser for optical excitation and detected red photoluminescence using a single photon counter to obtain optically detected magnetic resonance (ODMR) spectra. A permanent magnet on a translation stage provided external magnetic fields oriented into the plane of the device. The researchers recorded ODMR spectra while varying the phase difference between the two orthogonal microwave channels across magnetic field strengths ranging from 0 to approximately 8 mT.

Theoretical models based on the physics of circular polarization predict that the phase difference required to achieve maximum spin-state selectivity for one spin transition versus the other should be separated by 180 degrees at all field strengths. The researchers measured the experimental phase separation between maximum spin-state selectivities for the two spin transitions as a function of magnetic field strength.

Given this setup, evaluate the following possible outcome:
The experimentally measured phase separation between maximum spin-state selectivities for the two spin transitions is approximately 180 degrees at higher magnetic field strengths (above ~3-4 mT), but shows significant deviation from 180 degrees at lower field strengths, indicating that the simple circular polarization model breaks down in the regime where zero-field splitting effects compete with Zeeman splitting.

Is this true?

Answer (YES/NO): NO